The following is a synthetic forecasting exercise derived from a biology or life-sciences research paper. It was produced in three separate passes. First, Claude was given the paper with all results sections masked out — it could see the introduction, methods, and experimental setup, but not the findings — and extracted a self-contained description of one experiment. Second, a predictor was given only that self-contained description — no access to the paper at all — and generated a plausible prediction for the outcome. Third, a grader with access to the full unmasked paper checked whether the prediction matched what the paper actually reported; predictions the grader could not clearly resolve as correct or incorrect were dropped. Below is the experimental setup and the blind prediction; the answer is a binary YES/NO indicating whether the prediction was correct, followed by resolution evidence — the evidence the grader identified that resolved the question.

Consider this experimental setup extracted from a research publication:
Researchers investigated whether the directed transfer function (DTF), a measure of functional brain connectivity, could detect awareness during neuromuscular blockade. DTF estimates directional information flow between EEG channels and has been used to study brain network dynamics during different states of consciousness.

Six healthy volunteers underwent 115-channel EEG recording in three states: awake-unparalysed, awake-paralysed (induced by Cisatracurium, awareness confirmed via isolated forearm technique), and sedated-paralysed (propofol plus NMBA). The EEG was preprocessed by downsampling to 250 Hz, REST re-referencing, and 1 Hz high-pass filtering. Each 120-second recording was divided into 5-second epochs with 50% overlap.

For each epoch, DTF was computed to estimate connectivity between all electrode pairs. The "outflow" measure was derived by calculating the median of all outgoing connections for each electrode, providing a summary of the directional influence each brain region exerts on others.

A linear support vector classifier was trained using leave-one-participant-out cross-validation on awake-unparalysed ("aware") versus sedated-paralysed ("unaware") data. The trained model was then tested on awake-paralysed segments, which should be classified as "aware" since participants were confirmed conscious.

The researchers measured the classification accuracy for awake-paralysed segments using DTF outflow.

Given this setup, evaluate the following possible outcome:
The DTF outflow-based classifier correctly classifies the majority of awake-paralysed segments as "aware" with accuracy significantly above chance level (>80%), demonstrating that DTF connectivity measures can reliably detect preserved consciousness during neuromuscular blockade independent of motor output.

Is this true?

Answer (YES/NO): NO